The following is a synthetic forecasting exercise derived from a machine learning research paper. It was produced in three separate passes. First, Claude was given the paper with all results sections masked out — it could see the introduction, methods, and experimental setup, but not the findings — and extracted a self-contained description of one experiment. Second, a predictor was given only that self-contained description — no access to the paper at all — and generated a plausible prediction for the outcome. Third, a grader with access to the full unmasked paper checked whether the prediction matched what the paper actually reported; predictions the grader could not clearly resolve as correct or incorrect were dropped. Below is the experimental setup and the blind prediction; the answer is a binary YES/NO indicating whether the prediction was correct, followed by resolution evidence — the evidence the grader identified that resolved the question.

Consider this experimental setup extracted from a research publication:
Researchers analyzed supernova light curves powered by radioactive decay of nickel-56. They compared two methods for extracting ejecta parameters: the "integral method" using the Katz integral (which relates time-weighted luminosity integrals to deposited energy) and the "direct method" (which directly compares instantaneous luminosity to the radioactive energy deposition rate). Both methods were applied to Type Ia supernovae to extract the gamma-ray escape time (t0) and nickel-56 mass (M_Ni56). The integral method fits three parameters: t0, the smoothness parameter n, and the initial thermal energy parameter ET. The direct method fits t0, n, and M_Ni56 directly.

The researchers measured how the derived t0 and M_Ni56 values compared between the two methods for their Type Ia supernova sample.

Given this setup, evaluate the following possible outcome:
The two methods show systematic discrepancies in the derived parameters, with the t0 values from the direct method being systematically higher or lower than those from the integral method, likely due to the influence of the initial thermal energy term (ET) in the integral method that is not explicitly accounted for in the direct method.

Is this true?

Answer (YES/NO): NO